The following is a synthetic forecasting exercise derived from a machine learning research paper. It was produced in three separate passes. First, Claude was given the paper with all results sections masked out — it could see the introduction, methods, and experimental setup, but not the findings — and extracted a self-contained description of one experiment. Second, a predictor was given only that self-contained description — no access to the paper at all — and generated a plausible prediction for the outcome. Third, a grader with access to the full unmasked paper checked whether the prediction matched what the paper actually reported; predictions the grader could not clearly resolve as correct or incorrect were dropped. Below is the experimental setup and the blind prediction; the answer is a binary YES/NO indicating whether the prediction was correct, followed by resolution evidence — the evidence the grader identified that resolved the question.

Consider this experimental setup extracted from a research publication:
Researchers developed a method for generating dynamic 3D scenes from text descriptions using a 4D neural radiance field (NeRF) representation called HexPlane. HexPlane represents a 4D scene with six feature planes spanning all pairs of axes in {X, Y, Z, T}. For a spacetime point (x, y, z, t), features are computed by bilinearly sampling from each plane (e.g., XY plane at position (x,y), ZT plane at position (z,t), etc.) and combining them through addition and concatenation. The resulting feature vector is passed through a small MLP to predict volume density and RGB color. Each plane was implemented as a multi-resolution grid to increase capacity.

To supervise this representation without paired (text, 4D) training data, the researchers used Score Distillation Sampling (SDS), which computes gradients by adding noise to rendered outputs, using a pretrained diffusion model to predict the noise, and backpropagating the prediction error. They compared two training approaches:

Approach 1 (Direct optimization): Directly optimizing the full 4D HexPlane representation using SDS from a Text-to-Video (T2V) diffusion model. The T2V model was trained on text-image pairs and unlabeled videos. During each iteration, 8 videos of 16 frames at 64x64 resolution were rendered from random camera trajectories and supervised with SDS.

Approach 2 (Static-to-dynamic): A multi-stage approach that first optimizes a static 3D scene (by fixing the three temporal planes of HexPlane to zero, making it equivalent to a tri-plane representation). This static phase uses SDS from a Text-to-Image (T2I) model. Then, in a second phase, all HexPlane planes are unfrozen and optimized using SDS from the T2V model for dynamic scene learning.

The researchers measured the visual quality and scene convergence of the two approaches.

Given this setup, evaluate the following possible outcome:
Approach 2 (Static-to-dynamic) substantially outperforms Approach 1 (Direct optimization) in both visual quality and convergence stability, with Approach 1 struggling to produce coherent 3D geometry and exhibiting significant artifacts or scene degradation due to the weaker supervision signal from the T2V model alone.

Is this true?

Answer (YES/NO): YES